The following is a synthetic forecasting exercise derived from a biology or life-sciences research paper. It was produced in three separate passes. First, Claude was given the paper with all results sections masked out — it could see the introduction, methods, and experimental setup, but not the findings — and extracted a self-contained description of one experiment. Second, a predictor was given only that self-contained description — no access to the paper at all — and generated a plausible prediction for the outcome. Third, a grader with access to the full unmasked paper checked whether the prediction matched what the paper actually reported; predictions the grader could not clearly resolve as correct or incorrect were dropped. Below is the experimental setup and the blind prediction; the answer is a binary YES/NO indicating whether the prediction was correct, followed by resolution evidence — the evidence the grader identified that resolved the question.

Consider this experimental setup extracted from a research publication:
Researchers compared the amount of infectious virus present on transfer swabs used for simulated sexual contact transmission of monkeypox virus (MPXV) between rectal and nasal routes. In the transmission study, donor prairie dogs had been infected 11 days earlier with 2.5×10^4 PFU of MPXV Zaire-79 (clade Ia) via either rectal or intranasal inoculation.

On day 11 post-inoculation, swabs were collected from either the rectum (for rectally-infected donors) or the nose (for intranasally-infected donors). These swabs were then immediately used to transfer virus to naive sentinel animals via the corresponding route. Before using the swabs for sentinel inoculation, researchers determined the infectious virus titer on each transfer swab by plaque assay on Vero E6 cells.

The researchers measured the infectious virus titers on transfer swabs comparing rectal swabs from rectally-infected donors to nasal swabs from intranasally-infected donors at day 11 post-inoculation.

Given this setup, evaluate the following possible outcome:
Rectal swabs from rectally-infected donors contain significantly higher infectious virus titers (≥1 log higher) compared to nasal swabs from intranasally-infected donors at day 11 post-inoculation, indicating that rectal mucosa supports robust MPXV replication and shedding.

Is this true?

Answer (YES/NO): NO